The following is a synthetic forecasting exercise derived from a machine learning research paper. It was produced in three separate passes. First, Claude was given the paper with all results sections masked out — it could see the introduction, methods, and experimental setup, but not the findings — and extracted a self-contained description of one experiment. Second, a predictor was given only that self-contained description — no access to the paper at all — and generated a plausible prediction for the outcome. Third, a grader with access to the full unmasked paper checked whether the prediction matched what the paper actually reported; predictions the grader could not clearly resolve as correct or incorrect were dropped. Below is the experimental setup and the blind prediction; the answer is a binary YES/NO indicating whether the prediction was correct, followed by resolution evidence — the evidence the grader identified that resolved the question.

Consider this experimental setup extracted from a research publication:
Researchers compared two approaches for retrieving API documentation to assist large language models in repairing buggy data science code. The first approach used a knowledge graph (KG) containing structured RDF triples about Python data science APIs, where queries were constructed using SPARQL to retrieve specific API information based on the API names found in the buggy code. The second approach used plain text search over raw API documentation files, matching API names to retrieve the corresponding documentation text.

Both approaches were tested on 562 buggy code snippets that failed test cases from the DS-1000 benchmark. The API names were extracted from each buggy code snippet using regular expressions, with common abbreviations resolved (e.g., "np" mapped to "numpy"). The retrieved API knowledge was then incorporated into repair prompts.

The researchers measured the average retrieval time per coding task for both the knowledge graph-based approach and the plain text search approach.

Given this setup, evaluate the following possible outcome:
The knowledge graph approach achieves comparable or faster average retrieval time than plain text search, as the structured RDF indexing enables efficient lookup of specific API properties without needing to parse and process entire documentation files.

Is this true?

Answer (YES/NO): NO